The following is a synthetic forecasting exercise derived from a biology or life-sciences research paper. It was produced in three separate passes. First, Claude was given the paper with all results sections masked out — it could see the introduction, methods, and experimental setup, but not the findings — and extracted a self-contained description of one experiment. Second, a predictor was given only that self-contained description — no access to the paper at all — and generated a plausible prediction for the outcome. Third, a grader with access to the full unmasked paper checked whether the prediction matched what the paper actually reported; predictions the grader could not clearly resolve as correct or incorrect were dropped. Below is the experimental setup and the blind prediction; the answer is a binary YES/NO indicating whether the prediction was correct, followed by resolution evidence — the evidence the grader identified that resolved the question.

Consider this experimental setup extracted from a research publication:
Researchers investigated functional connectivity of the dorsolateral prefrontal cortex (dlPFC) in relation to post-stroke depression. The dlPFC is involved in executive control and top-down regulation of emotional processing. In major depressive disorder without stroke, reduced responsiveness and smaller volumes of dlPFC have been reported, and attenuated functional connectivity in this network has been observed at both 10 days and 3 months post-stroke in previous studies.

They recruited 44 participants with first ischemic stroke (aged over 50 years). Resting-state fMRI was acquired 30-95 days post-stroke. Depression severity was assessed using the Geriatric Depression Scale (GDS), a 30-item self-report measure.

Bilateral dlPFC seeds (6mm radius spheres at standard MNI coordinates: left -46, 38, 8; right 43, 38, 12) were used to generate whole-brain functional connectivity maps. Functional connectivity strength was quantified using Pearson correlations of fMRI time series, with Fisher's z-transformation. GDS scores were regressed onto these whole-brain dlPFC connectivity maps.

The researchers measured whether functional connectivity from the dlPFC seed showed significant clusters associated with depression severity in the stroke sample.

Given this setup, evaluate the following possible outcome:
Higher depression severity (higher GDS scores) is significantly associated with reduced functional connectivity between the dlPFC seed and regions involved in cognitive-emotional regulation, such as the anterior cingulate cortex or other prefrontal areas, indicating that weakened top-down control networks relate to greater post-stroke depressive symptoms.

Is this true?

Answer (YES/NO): NO